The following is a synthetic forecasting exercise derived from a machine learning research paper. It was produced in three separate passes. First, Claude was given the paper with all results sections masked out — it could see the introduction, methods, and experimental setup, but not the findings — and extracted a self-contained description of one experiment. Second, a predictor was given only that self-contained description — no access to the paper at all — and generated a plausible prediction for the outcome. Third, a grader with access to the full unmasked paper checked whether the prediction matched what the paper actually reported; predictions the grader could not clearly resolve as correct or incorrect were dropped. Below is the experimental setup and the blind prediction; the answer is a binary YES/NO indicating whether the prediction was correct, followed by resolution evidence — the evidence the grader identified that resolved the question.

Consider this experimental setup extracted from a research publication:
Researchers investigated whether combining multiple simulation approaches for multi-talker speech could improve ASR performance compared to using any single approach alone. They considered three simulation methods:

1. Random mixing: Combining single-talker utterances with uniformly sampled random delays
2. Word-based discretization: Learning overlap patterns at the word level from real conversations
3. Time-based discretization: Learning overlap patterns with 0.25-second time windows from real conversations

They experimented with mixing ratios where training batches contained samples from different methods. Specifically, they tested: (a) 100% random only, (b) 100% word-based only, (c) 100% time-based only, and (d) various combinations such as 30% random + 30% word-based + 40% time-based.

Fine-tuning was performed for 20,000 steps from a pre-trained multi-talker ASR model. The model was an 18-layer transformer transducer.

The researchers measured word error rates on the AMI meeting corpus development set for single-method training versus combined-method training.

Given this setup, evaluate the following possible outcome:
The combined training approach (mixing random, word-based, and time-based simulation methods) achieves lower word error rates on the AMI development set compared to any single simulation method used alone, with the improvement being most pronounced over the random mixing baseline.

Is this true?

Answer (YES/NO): NO